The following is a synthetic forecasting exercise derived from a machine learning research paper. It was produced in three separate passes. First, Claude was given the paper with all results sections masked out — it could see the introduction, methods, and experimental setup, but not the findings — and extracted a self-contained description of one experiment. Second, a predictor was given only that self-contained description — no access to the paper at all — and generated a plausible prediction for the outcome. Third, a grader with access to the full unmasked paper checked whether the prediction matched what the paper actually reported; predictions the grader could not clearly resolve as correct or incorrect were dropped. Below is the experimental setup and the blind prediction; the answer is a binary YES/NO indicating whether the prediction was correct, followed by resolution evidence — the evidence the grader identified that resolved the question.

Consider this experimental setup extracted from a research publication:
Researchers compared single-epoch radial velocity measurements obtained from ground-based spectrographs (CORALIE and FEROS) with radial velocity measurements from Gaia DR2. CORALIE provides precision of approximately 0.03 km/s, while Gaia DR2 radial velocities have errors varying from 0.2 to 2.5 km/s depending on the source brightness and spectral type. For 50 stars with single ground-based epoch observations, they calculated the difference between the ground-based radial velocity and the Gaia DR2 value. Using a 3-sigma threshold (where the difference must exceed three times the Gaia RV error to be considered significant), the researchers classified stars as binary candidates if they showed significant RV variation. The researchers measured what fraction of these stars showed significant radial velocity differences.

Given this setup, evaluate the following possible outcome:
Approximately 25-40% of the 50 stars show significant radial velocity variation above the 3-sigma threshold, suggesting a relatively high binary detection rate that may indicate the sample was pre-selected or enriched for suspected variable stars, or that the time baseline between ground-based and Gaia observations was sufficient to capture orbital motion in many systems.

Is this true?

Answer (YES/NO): NO